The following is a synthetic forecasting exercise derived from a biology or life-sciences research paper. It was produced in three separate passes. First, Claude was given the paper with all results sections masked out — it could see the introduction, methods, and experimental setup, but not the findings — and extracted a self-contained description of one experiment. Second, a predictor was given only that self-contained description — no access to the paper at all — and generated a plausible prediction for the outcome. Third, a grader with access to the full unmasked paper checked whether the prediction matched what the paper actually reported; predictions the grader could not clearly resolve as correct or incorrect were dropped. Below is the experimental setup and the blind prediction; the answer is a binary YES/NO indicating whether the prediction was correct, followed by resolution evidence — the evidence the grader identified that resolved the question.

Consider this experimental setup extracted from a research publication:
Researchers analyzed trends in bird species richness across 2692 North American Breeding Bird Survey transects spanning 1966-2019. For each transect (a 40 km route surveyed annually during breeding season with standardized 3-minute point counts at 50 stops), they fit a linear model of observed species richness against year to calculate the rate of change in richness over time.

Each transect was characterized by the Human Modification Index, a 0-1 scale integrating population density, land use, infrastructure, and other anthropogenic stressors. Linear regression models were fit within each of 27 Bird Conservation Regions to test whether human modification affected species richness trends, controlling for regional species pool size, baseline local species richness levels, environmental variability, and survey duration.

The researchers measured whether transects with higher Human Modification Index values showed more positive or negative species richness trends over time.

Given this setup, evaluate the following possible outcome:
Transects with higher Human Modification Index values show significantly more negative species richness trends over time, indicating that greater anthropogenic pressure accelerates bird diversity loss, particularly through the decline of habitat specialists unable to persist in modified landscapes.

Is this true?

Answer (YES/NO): NO